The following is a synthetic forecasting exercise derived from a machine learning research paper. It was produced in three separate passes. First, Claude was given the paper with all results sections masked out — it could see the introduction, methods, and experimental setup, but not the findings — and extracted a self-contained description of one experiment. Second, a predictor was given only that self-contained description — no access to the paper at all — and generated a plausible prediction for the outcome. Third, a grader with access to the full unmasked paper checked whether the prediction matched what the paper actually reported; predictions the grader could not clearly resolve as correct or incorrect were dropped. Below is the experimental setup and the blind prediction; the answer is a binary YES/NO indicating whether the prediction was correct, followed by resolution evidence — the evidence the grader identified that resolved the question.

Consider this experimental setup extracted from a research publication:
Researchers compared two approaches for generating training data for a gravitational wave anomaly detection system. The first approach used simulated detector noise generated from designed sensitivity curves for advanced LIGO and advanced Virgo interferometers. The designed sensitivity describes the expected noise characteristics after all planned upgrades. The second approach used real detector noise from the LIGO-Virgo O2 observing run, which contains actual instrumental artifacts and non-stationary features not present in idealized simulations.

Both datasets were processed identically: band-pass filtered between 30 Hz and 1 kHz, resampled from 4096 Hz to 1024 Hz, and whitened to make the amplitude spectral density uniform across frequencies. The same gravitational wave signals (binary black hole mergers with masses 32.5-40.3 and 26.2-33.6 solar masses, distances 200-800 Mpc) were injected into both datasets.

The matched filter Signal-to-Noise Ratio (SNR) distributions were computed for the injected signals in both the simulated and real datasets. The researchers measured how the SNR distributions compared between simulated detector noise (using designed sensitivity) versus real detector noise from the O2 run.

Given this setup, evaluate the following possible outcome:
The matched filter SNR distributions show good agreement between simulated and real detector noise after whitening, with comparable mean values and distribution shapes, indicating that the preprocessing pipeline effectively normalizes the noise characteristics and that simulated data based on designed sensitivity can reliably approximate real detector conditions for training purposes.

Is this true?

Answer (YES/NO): NO